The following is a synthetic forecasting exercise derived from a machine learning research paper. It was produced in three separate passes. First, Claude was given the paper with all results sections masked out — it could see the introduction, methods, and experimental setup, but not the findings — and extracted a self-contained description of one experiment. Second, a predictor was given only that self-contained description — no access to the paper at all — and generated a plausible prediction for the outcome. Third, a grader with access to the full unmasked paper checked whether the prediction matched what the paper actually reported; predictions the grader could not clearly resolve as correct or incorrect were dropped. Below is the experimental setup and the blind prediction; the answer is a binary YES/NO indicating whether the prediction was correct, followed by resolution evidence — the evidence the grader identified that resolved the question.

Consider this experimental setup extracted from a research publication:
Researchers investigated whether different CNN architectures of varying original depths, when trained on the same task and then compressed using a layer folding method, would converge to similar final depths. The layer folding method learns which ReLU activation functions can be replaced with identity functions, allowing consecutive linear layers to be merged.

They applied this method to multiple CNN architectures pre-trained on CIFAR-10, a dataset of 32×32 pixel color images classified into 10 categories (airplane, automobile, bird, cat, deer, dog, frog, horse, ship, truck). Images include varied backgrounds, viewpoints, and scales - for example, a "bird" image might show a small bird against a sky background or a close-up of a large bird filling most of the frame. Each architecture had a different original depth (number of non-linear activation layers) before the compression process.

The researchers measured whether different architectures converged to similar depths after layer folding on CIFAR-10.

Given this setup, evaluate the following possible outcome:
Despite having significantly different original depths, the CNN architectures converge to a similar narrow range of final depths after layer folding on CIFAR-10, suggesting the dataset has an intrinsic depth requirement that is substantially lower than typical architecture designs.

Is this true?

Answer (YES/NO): YES